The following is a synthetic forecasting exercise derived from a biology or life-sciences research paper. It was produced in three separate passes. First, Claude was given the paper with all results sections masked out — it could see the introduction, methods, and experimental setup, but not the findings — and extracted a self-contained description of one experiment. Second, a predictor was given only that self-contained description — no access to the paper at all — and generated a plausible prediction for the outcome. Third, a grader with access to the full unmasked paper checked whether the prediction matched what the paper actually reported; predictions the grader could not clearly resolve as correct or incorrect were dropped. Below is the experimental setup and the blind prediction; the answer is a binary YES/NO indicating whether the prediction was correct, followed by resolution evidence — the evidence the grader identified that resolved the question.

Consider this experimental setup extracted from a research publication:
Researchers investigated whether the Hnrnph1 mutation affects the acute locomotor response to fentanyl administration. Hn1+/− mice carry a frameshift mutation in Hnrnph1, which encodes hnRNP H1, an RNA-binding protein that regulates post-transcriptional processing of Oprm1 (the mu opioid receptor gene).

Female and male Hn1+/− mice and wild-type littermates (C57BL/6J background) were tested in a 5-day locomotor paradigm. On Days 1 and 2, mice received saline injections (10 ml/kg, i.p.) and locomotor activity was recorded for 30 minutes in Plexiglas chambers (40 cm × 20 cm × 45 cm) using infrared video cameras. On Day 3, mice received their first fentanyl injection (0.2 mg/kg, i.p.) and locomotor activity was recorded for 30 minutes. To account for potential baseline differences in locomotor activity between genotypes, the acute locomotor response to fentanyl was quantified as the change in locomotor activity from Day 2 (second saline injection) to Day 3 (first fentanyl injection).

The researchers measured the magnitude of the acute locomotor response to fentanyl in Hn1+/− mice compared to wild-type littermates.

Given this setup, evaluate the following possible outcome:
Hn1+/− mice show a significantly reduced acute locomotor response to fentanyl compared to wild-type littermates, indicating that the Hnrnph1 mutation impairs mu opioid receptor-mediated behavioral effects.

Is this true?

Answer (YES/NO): YES